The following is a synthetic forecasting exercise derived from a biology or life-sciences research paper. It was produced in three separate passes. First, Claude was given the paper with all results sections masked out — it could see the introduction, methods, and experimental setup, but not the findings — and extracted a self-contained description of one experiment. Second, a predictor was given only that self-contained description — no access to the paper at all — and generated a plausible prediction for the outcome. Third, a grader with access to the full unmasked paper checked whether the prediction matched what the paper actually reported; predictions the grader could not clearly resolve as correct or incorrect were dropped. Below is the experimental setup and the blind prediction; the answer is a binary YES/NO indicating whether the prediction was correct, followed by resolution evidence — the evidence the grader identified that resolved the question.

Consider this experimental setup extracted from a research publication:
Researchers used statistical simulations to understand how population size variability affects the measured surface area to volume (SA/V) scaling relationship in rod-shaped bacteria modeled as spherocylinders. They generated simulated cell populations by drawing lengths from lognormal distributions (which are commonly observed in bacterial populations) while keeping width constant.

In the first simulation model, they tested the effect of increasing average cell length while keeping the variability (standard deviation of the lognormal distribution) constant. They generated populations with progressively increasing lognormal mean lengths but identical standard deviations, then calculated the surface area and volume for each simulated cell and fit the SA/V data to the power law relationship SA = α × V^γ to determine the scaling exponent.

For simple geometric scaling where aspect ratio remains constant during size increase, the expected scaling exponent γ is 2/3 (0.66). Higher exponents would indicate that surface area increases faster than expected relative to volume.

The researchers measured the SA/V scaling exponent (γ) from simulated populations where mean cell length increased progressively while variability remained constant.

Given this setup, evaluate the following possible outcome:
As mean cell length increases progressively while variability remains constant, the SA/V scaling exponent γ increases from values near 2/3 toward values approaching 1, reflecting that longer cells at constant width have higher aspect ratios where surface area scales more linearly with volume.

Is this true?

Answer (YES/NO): YES